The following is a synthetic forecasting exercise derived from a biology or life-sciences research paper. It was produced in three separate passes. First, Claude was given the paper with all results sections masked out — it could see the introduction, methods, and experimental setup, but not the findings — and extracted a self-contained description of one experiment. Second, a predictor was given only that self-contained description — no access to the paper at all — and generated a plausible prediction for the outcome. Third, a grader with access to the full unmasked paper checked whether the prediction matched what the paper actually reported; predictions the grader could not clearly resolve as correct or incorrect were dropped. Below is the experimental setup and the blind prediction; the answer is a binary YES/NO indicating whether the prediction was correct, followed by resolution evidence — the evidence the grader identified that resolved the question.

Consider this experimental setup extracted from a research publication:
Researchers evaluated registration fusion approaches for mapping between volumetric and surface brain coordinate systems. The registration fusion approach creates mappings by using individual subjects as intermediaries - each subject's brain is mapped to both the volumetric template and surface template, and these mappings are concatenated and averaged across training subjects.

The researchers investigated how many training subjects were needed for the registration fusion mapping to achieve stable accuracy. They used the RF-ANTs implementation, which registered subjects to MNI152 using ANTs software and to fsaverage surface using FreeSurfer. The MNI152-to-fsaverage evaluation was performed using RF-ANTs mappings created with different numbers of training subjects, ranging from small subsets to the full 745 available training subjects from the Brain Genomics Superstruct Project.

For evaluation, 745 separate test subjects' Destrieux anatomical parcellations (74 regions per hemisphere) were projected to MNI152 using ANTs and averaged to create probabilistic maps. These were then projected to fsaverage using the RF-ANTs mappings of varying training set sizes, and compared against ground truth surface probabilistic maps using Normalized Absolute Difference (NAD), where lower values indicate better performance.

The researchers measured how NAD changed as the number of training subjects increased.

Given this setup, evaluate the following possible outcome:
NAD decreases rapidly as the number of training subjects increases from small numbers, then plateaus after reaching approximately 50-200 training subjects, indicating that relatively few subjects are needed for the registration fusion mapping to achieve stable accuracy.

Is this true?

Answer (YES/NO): NO